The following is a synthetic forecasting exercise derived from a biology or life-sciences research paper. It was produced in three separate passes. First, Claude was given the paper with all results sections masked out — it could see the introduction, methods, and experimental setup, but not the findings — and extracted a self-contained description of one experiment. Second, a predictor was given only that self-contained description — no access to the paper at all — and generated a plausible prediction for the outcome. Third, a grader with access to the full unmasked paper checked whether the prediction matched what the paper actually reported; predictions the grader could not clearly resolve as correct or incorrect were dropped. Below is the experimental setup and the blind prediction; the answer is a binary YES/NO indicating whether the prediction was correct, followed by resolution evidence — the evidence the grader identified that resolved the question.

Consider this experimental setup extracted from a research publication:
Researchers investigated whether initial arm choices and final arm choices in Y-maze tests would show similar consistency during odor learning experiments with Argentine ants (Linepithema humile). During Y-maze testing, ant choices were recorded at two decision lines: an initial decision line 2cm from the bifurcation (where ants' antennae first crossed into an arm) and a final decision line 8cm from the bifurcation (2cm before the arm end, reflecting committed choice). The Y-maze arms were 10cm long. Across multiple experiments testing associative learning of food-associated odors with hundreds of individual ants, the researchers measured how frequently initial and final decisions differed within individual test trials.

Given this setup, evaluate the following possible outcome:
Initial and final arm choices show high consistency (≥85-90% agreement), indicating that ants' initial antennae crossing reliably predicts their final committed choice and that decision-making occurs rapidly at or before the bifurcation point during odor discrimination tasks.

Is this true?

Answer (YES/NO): YES